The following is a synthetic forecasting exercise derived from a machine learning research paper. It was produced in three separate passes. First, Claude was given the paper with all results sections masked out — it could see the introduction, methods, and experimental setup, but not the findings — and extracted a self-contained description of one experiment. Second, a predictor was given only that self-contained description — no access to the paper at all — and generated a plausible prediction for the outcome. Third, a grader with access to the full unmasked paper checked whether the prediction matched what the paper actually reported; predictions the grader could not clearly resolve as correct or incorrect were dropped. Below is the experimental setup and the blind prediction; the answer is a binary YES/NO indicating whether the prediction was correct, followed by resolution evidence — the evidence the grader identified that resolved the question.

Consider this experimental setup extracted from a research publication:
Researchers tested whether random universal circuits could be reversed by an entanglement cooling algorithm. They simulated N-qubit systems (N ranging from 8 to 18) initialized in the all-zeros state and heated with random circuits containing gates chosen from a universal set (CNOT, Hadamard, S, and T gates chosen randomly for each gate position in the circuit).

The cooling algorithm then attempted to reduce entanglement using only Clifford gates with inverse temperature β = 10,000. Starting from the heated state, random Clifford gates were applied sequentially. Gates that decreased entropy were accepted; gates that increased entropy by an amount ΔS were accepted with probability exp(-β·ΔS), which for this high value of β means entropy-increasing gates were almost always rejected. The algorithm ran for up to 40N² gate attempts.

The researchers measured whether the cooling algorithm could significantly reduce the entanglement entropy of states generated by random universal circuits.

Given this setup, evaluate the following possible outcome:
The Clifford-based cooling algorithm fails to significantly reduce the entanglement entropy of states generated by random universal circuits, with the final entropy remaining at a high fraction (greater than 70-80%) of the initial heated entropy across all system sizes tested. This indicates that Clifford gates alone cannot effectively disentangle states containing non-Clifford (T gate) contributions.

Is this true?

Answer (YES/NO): YES